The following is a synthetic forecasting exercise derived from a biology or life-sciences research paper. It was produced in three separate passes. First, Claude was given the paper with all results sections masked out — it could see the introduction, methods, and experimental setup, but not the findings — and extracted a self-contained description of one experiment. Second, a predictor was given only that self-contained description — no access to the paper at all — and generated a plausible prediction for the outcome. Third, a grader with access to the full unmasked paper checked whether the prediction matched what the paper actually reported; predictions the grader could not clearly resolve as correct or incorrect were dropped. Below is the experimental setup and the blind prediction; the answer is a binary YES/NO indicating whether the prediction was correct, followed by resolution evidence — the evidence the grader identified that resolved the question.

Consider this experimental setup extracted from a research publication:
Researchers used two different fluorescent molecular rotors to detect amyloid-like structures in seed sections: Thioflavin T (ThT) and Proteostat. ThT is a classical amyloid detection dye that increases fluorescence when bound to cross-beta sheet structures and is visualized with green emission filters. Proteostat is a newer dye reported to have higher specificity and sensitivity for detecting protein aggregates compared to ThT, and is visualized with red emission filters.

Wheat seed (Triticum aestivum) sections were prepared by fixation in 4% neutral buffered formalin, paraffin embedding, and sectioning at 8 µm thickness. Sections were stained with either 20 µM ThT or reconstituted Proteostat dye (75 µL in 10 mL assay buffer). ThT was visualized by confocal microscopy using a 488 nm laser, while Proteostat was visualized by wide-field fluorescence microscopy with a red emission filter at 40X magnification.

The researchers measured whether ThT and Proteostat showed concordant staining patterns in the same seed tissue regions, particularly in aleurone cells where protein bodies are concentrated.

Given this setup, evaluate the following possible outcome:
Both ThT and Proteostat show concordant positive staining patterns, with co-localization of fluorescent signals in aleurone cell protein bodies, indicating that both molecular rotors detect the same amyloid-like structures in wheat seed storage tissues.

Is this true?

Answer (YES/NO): YES